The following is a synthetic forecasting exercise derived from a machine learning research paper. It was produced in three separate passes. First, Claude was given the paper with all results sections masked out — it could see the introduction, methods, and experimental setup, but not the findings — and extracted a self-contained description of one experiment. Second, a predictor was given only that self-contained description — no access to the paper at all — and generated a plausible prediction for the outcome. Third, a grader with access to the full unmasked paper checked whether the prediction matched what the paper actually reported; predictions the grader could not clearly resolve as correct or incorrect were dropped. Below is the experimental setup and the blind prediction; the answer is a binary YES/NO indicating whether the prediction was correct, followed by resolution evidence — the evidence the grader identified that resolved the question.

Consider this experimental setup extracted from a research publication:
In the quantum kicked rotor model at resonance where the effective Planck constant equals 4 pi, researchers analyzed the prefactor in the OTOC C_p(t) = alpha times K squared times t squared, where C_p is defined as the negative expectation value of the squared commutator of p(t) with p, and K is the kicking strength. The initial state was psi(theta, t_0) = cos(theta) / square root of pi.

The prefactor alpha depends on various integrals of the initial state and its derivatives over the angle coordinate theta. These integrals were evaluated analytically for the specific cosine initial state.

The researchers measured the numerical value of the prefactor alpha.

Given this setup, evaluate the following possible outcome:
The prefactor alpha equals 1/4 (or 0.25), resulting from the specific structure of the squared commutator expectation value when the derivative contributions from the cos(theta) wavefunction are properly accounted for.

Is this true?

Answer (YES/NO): NO